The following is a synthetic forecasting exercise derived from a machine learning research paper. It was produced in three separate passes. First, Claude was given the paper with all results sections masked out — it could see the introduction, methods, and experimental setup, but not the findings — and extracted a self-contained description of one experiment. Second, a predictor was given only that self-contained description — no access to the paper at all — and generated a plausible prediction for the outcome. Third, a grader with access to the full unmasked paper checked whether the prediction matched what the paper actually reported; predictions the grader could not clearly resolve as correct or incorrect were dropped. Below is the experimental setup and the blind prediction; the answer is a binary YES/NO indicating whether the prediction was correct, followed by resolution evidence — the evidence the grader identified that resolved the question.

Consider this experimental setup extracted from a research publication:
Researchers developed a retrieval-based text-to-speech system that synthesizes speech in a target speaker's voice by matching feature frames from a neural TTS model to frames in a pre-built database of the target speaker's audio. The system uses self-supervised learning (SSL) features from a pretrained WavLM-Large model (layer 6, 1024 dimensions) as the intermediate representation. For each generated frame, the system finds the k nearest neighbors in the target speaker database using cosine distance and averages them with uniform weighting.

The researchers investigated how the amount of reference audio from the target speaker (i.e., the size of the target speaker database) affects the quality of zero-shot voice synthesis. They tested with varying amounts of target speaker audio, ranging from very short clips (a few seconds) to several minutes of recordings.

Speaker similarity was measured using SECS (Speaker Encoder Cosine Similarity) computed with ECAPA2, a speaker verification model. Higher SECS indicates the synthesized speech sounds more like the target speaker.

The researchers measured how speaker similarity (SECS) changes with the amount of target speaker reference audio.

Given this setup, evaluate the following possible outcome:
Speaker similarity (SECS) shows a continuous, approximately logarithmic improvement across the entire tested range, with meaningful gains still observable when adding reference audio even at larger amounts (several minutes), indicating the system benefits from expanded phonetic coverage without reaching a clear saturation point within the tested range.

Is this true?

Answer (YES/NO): NO